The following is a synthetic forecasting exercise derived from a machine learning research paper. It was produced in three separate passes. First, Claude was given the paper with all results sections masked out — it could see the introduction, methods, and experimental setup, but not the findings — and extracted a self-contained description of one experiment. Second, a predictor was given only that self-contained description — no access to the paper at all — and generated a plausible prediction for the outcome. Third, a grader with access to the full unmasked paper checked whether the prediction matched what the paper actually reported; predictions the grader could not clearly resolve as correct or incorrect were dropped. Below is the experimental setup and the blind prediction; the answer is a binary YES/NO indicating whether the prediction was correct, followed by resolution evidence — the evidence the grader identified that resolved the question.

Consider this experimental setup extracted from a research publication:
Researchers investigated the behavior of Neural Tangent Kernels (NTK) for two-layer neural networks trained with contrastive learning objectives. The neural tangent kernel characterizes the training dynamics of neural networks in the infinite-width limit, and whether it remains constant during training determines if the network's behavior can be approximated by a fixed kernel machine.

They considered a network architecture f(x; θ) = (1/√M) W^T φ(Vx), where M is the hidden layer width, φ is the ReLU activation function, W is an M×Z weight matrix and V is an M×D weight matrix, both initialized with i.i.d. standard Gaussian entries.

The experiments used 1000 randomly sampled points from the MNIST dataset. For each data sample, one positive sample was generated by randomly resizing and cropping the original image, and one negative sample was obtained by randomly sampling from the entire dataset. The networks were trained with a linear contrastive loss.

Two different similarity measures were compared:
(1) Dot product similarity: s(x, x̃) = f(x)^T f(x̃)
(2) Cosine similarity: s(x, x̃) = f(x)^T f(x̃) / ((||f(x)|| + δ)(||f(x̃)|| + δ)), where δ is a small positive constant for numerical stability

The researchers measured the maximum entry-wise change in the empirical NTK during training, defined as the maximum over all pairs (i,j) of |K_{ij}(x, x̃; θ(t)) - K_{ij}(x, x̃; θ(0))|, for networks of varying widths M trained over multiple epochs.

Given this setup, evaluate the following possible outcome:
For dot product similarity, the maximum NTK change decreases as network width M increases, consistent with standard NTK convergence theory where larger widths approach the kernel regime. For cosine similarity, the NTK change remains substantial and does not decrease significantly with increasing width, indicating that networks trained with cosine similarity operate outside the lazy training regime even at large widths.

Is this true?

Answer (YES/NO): NO